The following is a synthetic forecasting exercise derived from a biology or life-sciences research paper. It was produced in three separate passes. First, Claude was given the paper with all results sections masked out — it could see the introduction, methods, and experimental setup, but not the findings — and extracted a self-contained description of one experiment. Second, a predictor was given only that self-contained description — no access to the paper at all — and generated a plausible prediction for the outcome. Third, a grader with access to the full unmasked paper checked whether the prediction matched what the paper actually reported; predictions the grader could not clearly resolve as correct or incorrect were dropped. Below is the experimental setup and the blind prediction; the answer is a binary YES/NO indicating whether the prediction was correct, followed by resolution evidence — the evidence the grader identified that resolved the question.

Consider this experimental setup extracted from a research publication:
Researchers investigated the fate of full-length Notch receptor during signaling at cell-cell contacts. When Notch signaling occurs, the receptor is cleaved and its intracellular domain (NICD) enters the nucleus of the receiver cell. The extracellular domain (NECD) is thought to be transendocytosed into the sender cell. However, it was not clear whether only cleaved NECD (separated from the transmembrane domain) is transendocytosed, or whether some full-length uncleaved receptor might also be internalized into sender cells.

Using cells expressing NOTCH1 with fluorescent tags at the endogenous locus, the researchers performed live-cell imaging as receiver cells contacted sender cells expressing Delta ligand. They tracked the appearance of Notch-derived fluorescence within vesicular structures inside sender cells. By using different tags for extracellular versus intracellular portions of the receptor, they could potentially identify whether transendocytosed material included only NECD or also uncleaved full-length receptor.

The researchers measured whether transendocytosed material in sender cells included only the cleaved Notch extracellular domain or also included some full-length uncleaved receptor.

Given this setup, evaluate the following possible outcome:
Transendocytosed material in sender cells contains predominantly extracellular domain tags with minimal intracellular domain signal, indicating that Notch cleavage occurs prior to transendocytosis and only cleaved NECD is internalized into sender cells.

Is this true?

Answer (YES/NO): NO